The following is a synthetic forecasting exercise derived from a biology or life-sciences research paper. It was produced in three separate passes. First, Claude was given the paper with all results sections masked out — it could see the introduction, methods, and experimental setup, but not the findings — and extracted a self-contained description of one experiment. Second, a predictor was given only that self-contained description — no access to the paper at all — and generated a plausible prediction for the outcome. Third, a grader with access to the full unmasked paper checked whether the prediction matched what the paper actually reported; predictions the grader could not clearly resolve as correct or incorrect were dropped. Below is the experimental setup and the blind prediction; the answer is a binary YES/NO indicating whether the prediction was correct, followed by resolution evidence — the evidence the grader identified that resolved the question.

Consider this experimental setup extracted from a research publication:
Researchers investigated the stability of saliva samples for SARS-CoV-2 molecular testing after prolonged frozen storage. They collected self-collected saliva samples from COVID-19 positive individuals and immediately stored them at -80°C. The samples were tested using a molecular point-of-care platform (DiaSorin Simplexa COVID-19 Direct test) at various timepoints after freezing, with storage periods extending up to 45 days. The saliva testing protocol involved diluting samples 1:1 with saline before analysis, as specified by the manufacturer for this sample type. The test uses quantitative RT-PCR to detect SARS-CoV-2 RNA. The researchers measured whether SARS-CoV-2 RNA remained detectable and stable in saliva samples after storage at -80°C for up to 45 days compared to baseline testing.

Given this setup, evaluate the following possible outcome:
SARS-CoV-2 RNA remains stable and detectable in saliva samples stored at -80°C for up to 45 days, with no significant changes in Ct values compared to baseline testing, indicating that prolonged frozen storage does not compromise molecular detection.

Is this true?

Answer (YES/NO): YES